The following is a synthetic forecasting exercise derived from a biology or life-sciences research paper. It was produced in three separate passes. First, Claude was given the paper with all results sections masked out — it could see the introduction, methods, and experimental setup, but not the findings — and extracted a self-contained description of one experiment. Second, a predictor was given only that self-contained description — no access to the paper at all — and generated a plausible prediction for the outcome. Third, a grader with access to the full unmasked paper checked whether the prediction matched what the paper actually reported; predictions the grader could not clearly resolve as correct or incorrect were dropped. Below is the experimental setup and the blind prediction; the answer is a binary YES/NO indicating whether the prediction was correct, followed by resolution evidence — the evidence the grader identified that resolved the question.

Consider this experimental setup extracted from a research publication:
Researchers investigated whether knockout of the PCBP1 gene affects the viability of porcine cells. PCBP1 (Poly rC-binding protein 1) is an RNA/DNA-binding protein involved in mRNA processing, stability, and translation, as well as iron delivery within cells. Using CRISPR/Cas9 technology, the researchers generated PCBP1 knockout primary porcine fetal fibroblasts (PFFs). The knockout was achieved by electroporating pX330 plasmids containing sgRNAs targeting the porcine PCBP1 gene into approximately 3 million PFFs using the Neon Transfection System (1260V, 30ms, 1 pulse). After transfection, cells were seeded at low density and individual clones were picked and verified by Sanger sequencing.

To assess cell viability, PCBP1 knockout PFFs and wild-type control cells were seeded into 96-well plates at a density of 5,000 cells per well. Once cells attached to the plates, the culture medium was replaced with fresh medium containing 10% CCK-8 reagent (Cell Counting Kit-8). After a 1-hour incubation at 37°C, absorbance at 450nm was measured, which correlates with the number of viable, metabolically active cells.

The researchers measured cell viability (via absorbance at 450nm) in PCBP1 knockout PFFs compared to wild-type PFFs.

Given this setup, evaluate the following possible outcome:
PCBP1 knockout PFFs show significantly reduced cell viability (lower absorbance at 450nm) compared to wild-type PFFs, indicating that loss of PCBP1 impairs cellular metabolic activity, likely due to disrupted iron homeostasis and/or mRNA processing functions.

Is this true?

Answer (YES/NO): NO